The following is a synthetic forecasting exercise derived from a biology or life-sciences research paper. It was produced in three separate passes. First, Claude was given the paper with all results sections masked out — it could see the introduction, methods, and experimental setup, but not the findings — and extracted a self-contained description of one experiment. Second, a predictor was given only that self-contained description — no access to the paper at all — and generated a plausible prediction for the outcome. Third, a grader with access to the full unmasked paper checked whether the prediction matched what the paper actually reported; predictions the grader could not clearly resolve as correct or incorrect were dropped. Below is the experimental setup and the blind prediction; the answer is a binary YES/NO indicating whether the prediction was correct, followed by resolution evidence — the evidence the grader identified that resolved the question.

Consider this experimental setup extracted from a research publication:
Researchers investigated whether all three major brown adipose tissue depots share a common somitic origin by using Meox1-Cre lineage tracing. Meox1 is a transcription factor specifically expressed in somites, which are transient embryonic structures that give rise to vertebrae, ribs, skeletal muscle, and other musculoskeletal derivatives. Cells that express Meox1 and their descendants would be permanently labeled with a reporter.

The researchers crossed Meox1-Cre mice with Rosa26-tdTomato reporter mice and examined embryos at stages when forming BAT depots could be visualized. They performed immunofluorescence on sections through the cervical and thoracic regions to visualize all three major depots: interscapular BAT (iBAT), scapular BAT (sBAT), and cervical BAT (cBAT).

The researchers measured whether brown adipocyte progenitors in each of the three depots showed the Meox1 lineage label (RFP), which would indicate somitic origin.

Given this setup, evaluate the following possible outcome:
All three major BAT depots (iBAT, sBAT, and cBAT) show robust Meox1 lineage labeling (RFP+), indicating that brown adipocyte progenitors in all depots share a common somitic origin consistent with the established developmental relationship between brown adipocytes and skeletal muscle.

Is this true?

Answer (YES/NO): YES